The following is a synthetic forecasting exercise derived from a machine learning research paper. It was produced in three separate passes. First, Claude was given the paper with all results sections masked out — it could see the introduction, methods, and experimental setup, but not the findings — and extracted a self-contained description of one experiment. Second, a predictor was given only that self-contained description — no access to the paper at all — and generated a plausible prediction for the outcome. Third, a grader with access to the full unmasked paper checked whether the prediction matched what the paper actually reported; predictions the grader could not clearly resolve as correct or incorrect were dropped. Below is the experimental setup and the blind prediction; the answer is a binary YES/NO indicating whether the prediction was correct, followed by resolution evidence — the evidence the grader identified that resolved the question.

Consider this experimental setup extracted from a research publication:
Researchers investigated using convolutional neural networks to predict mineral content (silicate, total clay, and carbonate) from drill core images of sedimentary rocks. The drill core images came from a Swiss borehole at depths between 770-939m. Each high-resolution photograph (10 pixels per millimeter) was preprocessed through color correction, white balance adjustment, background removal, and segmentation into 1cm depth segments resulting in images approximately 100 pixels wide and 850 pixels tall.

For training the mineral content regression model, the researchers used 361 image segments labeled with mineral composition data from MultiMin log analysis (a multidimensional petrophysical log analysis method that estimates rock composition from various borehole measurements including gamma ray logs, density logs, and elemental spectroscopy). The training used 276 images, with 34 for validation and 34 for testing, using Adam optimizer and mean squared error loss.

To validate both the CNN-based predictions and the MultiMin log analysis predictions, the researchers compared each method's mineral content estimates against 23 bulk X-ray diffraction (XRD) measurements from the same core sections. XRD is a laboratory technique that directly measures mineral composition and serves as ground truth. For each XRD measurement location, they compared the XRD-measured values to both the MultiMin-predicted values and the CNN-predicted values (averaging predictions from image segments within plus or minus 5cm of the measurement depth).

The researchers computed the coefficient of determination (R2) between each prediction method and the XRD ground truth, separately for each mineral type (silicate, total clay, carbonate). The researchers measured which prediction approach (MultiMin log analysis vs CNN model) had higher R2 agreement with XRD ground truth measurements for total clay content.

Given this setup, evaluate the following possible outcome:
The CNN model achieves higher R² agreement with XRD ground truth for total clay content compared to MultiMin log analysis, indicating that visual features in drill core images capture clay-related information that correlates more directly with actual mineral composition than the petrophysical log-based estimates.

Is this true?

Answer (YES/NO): NO